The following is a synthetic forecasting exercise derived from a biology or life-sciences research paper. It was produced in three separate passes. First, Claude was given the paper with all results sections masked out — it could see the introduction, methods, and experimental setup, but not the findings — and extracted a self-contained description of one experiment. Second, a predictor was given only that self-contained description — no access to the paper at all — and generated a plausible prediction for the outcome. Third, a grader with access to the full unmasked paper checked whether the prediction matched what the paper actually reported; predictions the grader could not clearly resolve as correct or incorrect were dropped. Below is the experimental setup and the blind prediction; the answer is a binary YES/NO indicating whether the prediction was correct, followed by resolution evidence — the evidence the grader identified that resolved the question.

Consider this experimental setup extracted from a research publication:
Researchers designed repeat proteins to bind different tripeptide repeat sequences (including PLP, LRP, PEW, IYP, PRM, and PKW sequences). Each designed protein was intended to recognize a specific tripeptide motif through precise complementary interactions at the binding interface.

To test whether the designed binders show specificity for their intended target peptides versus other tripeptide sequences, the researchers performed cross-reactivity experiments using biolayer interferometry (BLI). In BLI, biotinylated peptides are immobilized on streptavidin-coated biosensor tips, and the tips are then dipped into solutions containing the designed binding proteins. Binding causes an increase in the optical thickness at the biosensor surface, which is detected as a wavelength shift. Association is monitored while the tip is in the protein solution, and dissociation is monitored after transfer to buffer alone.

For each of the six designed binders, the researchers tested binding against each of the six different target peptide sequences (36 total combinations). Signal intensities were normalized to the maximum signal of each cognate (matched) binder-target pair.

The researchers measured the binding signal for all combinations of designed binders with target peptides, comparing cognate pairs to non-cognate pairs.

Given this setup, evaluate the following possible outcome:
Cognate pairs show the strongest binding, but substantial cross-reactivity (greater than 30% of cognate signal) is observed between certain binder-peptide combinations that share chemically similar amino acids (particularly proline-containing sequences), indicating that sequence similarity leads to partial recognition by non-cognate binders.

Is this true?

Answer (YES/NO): NO